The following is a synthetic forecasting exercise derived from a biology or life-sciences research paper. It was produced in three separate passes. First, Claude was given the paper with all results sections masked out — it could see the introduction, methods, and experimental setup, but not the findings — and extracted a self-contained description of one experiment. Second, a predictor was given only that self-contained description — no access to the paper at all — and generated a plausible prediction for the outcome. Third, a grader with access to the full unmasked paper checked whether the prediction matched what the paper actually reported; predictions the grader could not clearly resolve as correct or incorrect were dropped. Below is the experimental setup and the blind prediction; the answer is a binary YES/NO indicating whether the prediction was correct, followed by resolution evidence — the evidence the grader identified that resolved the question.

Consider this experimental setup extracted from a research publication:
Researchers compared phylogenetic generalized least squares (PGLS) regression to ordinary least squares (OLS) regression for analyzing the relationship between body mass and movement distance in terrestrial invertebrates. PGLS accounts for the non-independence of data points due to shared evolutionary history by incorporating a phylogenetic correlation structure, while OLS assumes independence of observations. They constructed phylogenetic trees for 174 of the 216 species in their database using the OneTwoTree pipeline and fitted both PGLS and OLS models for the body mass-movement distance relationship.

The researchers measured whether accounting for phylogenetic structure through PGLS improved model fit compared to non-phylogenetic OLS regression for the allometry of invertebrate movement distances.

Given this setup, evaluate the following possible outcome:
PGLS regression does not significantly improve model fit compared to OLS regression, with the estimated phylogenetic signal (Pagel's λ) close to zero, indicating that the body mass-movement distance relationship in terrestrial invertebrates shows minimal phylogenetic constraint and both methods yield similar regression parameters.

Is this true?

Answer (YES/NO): NO